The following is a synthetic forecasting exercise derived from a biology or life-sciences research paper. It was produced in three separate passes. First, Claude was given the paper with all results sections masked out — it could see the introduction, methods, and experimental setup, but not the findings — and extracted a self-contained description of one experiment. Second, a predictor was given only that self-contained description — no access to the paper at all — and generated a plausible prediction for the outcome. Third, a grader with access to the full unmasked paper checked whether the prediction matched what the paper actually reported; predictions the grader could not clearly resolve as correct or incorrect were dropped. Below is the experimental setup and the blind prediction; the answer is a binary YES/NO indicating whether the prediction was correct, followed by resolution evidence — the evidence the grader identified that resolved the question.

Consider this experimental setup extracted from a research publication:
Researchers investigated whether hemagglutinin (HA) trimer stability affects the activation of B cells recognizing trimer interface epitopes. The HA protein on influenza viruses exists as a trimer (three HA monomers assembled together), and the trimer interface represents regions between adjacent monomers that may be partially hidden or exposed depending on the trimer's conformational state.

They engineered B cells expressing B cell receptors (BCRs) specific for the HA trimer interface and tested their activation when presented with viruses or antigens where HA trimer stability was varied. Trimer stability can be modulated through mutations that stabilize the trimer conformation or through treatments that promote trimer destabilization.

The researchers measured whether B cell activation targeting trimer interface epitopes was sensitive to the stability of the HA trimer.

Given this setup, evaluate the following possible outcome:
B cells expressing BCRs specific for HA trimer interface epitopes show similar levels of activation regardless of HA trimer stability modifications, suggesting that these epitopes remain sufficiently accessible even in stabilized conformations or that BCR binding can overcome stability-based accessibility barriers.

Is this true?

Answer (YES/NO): NO